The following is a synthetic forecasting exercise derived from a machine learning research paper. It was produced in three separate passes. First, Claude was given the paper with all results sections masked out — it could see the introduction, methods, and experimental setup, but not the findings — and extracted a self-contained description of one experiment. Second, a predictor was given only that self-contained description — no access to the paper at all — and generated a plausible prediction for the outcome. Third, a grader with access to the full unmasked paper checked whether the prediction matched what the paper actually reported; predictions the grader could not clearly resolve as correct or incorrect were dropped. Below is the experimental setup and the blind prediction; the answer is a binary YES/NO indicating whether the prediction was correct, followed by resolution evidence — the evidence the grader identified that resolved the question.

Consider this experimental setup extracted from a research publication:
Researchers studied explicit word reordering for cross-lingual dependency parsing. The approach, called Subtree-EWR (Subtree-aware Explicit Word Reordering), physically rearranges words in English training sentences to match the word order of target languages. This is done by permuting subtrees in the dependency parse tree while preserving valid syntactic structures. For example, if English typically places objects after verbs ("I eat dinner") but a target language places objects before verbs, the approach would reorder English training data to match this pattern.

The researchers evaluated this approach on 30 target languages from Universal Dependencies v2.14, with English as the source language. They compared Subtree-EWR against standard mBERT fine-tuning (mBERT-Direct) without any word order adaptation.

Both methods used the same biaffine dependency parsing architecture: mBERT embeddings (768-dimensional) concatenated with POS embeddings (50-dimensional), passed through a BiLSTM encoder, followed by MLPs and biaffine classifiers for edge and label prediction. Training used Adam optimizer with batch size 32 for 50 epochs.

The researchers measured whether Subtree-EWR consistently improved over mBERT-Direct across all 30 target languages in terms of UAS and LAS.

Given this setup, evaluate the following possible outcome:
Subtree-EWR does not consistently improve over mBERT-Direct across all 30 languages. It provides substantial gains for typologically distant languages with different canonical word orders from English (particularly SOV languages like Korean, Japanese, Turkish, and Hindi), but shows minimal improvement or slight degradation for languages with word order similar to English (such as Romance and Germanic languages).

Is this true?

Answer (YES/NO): NO